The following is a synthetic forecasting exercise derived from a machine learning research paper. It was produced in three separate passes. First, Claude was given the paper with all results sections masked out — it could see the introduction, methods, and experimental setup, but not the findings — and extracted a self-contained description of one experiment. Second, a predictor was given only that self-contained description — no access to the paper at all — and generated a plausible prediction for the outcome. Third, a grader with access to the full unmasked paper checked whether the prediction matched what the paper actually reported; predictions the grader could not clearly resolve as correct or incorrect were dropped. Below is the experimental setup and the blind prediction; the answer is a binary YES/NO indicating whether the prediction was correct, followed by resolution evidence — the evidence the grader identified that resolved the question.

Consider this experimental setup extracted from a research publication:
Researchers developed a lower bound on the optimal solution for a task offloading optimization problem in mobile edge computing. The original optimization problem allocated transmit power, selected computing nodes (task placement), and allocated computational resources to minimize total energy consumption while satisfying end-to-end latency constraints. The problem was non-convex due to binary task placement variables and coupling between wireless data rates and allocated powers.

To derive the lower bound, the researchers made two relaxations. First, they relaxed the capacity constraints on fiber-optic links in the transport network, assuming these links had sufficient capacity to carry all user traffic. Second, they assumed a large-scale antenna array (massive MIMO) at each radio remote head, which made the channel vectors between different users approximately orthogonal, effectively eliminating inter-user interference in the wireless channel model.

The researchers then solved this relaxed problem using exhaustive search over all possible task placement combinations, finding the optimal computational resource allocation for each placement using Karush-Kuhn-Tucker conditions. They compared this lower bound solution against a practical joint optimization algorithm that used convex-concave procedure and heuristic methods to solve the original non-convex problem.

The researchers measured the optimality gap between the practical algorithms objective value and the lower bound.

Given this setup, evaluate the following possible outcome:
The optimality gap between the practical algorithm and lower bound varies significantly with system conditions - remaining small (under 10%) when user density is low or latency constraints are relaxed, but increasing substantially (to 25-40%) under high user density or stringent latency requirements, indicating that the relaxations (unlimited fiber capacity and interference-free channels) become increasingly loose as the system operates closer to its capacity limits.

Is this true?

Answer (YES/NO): NO